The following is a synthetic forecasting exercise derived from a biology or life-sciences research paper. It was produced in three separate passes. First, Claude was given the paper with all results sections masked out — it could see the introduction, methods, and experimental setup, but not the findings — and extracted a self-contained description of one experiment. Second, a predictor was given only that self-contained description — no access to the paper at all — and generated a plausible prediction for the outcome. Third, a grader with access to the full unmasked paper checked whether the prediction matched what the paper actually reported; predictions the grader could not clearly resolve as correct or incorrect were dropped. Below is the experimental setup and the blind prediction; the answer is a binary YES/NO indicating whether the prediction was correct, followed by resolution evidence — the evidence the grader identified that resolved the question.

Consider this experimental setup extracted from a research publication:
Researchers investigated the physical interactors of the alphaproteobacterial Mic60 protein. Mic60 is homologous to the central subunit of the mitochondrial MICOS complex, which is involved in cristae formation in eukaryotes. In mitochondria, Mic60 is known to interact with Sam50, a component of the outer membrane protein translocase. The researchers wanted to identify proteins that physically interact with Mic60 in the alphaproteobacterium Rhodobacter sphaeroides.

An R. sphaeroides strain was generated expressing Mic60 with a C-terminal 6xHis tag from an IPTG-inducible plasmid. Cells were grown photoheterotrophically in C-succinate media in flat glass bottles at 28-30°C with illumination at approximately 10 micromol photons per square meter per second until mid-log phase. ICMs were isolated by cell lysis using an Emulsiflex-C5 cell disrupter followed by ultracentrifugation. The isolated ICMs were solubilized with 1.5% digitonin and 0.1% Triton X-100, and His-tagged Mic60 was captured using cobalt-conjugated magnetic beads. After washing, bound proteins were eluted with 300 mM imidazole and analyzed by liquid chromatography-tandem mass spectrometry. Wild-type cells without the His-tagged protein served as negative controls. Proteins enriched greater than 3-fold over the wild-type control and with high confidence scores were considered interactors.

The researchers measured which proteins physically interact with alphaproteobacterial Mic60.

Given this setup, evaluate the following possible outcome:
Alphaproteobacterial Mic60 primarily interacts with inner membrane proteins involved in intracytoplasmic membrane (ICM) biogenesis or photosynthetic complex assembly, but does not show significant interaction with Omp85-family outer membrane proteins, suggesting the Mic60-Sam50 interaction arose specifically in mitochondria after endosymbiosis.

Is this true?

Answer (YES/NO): NO